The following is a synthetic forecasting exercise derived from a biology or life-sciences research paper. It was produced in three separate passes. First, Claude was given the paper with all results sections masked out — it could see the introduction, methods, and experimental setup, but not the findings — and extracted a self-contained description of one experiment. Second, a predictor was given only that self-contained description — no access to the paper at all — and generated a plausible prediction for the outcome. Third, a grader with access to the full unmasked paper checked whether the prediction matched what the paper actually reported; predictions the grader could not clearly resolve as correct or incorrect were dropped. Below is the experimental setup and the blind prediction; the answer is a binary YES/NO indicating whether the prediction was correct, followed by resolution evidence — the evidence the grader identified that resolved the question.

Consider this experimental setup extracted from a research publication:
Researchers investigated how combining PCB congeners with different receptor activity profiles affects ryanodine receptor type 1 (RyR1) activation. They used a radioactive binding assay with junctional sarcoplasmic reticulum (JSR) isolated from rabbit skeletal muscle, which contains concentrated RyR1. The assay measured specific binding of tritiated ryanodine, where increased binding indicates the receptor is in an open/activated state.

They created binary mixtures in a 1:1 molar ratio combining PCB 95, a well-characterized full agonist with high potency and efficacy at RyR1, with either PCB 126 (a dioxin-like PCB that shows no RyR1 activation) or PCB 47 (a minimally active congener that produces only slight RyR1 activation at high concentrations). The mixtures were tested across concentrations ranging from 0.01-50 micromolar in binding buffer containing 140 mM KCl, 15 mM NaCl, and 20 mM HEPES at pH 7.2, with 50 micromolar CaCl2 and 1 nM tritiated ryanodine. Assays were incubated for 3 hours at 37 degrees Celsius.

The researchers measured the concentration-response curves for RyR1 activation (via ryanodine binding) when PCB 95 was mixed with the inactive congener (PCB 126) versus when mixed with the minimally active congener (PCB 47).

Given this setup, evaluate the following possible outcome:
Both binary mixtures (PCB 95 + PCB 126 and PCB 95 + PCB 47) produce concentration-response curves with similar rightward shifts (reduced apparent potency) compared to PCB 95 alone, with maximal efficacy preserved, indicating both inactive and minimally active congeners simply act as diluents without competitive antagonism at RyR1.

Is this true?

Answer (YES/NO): NO